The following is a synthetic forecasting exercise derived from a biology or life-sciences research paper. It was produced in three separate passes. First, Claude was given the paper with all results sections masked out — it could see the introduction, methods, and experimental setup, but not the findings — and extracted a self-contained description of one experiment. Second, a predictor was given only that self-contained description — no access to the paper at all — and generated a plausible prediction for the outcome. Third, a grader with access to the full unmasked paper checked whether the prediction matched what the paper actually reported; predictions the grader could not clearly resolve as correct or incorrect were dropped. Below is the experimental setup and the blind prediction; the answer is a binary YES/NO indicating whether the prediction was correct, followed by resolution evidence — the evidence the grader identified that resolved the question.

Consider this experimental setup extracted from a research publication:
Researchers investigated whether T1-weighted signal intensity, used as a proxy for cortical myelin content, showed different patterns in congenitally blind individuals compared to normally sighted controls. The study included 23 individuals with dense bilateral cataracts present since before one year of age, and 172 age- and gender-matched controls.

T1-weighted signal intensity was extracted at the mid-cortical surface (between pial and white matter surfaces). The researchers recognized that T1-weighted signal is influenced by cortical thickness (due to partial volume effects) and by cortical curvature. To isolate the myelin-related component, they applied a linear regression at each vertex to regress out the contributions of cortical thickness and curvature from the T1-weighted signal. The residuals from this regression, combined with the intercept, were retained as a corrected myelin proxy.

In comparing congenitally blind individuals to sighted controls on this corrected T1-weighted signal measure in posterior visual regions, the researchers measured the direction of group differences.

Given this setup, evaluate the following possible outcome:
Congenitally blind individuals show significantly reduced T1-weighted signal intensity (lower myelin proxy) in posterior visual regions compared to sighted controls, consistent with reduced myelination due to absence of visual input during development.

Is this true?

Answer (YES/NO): NO